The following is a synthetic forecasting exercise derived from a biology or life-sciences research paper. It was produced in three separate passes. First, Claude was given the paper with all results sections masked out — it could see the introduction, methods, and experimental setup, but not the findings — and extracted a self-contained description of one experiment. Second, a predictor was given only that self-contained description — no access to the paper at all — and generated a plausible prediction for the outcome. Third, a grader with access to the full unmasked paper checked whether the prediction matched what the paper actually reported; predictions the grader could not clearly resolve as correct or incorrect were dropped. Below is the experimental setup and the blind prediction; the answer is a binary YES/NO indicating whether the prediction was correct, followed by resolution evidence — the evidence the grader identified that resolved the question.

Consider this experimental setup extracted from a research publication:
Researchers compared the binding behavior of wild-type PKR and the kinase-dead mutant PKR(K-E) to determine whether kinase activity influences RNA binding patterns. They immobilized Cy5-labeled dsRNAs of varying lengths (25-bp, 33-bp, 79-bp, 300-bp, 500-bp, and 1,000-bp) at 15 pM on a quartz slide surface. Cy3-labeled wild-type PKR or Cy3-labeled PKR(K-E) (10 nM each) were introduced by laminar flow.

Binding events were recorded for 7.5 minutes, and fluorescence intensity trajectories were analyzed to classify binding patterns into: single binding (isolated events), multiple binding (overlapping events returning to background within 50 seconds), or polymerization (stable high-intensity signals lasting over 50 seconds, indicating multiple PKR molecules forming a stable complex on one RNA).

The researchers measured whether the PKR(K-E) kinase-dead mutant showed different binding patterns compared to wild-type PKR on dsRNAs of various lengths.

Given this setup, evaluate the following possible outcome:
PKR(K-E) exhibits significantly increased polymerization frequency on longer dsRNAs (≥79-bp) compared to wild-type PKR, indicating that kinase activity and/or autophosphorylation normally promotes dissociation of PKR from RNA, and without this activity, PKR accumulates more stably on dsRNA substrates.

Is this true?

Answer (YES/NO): NO